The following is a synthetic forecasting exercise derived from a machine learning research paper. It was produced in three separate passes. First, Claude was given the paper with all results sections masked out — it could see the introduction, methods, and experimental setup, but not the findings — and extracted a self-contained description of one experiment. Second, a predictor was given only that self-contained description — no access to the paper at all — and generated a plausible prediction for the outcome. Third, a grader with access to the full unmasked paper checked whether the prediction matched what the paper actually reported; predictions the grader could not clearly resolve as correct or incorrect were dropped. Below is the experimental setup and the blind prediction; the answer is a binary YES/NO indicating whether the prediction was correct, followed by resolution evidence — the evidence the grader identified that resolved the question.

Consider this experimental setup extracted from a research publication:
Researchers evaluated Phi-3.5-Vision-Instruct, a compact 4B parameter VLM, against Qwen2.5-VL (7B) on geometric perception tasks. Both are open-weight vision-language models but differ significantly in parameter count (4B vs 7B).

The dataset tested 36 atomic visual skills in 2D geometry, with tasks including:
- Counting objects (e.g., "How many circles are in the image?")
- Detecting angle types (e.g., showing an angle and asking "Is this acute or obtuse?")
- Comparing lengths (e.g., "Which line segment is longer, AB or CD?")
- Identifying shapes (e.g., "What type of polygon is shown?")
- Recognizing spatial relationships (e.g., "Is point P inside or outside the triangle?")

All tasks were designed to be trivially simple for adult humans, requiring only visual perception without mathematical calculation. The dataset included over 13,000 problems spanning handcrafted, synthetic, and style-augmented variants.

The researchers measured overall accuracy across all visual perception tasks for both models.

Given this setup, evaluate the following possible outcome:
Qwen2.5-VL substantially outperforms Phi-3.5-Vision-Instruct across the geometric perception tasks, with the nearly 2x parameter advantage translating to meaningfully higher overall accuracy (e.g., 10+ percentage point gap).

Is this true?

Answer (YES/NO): YES